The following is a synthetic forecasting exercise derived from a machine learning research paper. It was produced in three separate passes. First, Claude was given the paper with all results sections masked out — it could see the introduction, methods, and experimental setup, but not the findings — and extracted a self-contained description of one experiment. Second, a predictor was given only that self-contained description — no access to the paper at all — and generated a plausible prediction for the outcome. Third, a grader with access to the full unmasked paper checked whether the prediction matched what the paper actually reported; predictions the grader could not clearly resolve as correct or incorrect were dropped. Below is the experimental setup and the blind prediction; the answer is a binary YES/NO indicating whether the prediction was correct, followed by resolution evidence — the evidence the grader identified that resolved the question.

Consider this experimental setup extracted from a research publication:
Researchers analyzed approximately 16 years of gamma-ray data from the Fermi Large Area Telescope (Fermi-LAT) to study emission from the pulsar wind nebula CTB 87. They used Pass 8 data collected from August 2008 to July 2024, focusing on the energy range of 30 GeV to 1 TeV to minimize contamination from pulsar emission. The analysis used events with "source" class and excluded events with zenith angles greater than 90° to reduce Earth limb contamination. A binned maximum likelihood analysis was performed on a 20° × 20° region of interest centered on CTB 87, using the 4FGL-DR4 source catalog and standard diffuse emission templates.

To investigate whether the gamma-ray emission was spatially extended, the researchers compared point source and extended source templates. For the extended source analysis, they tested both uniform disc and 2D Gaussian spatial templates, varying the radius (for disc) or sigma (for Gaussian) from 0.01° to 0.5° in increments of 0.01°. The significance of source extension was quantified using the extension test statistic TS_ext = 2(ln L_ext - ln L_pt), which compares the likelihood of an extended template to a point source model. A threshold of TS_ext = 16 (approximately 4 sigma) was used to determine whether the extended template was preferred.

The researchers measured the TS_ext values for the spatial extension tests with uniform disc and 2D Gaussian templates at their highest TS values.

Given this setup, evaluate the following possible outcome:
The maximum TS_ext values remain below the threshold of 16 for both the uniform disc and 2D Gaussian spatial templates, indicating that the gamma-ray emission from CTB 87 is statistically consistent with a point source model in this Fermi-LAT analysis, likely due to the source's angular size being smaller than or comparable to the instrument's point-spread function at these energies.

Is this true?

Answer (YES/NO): YES